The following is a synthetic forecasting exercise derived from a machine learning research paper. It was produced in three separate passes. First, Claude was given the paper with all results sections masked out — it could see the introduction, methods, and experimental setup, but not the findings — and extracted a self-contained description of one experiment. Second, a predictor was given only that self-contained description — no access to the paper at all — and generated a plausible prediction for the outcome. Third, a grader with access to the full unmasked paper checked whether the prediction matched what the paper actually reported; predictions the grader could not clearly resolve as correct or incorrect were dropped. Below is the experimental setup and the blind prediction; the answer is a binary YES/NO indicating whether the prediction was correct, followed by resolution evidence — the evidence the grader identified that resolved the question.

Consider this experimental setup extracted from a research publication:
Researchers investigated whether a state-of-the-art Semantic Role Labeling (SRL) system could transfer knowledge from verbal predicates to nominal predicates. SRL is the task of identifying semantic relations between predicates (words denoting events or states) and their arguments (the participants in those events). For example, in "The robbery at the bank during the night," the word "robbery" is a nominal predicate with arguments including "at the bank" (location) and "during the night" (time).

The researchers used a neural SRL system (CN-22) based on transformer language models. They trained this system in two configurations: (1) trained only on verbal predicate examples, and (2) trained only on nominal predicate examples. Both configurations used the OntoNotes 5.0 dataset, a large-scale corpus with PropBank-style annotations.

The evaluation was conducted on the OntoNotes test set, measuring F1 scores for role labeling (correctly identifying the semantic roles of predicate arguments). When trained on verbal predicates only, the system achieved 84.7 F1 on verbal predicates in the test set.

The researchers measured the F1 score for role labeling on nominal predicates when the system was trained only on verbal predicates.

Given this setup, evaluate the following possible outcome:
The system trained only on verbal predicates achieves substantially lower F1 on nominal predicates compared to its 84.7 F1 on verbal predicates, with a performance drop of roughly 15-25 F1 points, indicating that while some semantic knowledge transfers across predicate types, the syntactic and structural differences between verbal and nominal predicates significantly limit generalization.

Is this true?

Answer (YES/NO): NO